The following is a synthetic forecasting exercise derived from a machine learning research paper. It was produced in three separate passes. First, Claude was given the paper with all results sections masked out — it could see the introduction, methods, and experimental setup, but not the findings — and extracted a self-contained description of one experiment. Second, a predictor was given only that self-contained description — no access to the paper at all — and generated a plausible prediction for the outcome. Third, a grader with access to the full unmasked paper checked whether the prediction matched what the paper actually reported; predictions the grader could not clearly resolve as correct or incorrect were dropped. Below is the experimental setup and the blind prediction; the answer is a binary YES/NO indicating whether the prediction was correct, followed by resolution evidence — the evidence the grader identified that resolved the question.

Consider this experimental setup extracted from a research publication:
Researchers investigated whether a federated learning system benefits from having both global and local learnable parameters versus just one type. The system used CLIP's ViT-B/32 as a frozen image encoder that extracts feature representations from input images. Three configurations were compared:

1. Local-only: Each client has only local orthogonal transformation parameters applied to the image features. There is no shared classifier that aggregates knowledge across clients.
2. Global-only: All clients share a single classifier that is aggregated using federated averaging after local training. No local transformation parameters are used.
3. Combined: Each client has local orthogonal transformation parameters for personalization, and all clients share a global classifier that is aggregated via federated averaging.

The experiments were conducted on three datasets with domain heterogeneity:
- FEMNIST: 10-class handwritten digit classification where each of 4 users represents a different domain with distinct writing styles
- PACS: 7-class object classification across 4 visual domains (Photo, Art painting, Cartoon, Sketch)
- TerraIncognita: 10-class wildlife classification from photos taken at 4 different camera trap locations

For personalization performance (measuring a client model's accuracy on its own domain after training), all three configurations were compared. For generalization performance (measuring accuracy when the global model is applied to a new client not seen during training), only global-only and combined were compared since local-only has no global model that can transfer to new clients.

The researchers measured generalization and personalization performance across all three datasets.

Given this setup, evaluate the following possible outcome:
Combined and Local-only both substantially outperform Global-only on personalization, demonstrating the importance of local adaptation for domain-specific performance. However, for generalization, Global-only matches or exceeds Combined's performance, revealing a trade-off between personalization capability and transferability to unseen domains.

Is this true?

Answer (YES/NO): NO